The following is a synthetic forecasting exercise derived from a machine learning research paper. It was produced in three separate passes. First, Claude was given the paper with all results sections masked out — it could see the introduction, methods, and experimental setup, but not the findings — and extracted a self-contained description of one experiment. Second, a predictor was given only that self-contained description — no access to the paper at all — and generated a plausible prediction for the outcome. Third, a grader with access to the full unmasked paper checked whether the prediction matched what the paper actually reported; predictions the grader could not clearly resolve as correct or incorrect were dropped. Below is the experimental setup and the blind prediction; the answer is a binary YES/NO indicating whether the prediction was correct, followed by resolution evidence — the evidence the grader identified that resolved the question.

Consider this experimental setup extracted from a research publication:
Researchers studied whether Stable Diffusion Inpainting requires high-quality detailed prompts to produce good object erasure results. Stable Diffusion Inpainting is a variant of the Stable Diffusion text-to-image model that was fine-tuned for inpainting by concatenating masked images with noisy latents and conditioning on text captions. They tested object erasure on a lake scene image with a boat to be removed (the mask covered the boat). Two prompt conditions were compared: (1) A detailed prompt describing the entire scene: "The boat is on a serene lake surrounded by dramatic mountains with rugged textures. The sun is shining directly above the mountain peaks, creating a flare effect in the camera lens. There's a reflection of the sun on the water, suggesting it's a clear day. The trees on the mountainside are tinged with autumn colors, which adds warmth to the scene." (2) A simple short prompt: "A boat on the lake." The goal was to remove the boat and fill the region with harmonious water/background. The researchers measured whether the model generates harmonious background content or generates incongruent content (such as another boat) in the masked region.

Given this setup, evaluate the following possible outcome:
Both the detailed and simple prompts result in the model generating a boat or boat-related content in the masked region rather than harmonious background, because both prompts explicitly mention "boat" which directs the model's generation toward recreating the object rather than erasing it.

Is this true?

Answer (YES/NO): NO